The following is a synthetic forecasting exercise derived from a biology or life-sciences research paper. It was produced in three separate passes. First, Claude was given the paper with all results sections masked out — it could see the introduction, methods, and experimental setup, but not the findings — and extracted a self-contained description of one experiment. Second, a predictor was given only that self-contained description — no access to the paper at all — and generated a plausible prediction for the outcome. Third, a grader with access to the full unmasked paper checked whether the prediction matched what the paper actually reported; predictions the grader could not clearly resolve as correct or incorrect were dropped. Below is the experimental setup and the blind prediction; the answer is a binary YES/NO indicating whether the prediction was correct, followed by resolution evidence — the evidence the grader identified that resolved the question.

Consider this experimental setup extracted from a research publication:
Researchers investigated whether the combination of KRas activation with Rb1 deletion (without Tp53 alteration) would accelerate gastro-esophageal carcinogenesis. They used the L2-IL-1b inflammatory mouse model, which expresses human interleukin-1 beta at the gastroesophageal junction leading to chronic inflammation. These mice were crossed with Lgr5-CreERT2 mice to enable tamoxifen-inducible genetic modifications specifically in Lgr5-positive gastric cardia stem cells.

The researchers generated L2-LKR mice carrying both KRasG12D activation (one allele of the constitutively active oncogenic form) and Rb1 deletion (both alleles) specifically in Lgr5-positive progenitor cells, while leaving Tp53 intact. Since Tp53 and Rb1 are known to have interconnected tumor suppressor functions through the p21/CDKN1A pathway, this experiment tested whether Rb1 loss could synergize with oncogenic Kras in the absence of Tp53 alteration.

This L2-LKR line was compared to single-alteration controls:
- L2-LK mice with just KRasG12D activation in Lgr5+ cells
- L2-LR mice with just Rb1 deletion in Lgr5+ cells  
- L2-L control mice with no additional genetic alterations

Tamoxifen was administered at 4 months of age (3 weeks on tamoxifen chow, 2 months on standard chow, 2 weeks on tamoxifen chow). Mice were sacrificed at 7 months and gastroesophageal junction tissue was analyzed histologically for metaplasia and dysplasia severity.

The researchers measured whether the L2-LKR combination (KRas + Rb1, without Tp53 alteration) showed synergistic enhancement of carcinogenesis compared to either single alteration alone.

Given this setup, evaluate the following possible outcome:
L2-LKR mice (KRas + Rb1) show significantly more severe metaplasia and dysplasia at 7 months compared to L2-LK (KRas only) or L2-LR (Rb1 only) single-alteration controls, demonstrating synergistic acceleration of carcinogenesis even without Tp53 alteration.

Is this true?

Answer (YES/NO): YES